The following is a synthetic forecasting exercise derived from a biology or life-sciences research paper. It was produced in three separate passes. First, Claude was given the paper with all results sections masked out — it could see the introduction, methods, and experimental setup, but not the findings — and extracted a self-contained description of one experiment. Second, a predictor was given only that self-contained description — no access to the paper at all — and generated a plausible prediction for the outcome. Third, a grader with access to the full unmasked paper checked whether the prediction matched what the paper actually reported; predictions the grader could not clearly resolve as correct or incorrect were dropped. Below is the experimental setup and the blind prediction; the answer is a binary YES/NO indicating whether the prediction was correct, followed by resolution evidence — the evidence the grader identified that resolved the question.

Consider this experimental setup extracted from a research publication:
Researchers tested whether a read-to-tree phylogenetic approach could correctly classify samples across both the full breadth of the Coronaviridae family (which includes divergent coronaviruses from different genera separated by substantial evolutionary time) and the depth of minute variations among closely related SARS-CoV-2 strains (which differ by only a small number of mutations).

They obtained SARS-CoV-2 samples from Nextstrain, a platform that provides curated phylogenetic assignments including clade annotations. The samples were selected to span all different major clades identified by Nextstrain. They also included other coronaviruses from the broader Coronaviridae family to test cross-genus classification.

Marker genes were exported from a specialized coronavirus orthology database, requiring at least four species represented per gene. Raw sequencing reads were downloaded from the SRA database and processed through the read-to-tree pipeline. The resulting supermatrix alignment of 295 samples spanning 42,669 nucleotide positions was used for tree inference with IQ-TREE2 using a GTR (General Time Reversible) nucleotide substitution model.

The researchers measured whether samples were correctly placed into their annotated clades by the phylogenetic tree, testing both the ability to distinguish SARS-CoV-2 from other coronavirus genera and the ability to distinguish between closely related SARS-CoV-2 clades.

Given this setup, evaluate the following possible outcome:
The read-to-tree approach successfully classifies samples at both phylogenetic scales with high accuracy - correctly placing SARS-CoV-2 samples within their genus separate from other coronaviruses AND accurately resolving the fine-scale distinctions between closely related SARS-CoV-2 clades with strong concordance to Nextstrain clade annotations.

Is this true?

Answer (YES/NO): YES